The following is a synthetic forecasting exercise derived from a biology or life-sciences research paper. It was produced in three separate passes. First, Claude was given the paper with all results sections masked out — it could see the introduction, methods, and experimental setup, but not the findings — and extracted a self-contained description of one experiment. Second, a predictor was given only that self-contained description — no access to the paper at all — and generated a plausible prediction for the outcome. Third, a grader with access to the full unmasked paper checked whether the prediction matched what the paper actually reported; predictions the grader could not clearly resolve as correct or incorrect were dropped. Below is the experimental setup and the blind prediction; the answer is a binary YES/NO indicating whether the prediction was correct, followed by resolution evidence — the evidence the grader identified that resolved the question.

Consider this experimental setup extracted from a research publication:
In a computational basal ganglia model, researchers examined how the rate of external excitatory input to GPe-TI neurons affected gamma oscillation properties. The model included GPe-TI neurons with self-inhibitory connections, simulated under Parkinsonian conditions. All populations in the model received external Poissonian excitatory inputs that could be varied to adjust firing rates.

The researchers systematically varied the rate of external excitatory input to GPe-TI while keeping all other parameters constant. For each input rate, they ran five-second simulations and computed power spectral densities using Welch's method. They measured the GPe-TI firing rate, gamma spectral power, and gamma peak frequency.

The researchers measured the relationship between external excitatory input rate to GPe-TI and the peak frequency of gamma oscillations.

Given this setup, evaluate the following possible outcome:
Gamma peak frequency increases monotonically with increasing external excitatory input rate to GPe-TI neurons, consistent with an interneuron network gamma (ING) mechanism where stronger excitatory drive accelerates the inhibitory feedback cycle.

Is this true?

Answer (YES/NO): YES